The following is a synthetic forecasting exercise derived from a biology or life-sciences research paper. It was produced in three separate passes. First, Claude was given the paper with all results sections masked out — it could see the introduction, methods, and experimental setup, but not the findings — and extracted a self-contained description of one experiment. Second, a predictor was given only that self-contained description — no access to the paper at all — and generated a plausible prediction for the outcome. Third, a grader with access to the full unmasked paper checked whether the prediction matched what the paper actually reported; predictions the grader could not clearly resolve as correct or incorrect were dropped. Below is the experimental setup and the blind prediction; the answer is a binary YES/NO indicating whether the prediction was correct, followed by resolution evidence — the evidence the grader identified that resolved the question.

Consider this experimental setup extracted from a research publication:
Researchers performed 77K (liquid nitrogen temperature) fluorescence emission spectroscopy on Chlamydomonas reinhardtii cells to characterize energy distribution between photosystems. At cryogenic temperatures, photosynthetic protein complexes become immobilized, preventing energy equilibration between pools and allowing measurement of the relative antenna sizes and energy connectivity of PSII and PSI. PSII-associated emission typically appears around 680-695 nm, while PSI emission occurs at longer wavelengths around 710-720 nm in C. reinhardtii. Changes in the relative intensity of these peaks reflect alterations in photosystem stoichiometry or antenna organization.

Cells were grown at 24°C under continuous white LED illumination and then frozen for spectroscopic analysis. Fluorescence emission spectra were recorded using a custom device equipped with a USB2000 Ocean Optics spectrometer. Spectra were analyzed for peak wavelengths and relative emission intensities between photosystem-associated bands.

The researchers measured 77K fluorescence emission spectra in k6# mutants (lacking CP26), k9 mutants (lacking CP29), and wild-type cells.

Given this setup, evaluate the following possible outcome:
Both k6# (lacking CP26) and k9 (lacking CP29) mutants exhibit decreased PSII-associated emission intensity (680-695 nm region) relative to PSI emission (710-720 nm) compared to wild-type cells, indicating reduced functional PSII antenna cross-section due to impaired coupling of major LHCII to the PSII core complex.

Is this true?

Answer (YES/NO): NO